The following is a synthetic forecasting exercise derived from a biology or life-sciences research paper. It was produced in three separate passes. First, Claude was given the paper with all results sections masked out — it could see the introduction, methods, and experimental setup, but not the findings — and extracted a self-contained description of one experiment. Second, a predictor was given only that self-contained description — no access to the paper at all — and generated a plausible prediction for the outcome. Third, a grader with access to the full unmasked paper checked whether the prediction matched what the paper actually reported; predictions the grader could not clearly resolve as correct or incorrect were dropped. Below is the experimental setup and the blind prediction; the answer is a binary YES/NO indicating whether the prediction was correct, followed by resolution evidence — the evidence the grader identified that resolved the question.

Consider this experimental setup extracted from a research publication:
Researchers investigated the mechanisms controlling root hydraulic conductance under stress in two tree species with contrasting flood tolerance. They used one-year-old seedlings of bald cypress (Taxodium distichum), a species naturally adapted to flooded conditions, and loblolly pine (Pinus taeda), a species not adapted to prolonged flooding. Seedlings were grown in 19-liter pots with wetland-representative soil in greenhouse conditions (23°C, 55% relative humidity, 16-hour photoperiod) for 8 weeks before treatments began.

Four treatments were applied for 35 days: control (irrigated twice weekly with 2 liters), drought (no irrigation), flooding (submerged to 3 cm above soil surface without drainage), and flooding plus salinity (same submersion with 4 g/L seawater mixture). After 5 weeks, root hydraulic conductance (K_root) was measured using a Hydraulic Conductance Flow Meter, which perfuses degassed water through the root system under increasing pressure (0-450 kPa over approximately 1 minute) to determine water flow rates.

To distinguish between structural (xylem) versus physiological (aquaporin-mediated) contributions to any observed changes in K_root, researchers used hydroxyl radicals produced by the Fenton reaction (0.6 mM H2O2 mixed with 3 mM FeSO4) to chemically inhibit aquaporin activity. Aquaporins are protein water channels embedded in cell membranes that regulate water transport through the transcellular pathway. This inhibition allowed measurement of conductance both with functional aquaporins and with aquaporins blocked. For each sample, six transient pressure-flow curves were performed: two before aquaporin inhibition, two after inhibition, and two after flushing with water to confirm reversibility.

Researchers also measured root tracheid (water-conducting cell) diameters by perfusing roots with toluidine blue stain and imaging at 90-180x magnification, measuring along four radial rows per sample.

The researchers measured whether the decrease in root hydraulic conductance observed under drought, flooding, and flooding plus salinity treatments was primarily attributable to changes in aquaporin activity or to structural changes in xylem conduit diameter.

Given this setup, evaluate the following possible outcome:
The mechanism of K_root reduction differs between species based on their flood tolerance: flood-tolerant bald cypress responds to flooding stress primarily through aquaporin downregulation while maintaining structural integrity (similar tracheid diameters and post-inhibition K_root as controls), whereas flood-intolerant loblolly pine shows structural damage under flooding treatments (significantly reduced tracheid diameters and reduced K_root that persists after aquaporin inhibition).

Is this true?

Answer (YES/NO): NO